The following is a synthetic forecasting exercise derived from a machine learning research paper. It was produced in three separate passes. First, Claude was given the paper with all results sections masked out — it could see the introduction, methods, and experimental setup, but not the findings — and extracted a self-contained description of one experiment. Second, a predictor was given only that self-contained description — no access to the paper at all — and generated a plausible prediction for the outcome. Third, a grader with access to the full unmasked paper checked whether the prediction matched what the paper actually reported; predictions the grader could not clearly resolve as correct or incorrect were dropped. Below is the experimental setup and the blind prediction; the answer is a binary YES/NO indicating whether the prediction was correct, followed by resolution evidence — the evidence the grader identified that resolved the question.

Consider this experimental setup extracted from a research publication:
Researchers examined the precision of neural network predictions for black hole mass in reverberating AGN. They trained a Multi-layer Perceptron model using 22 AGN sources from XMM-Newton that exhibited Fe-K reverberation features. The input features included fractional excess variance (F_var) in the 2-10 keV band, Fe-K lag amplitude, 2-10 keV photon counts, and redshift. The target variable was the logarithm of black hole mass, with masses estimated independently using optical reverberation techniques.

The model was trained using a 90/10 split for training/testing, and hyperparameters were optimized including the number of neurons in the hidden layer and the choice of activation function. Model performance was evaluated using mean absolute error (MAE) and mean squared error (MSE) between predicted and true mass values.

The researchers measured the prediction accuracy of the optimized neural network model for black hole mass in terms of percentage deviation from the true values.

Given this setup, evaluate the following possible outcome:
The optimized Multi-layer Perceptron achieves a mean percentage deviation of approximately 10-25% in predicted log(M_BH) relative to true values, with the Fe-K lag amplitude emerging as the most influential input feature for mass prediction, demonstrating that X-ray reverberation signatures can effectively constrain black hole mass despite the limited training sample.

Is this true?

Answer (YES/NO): NO